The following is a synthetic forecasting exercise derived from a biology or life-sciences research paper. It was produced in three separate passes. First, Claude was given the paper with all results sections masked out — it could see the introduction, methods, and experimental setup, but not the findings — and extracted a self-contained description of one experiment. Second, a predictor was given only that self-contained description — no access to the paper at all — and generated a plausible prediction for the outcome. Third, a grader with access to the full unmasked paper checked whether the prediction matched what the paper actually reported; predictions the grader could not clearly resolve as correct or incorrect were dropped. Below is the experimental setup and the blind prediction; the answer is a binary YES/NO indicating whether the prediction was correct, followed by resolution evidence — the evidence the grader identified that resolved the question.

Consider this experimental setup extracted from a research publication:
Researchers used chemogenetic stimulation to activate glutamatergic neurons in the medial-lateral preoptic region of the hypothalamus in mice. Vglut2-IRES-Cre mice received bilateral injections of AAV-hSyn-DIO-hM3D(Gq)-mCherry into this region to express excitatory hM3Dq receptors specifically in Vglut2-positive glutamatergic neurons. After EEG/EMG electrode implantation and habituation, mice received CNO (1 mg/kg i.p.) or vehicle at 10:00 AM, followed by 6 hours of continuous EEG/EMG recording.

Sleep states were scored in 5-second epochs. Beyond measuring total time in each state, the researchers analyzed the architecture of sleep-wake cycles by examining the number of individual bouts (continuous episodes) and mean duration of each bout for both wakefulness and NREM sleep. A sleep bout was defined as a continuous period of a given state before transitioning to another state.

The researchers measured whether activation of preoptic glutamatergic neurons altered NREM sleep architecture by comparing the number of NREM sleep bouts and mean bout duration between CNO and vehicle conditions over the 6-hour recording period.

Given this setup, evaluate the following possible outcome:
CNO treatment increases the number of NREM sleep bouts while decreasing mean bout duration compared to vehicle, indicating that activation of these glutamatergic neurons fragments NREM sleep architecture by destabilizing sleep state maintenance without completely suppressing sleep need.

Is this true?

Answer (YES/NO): YES